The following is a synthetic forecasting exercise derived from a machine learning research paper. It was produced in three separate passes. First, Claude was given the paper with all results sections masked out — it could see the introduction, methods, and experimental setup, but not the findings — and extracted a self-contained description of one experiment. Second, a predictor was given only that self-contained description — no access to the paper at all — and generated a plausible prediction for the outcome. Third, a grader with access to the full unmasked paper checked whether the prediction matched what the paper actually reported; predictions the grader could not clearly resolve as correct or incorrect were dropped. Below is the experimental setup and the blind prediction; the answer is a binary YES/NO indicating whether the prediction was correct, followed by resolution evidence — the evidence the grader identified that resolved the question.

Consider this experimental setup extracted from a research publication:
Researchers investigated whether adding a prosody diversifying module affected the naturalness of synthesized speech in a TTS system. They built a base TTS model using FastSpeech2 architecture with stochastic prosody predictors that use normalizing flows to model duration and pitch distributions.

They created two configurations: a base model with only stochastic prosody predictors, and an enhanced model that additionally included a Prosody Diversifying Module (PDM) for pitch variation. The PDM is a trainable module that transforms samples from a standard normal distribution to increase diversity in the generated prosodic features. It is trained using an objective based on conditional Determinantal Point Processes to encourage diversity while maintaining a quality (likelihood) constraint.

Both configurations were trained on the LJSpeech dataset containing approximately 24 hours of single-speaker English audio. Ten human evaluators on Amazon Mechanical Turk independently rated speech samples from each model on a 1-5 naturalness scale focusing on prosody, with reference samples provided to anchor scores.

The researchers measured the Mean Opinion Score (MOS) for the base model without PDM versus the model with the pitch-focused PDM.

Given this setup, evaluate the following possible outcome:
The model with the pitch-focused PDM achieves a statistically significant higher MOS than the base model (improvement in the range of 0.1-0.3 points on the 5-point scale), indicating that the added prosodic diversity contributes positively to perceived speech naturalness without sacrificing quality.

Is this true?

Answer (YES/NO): NO